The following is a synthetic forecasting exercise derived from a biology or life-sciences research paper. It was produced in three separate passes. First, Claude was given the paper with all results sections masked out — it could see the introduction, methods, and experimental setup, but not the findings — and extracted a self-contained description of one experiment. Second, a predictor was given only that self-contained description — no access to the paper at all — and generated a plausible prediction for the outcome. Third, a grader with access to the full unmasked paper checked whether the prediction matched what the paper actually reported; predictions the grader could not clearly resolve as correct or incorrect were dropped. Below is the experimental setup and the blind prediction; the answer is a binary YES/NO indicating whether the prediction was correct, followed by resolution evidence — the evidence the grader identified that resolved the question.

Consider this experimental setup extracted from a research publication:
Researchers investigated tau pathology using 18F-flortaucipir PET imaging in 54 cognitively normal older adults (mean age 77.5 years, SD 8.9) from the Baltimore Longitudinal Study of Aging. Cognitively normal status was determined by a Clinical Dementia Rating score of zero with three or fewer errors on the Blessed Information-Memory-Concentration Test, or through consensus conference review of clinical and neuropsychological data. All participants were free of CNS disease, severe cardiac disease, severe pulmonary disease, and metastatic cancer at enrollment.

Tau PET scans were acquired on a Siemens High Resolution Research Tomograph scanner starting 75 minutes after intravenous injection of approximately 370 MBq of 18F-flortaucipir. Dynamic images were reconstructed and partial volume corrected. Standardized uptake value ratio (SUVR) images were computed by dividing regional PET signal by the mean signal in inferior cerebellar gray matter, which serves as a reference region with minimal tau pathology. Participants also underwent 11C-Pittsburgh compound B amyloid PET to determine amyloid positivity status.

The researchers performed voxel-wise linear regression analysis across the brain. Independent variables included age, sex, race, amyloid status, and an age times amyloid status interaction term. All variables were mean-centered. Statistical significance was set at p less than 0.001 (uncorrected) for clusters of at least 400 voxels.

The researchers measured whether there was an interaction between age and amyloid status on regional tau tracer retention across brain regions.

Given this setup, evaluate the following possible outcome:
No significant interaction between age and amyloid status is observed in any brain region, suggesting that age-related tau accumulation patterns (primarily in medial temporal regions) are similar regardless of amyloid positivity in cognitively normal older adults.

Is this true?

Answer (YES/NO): NO